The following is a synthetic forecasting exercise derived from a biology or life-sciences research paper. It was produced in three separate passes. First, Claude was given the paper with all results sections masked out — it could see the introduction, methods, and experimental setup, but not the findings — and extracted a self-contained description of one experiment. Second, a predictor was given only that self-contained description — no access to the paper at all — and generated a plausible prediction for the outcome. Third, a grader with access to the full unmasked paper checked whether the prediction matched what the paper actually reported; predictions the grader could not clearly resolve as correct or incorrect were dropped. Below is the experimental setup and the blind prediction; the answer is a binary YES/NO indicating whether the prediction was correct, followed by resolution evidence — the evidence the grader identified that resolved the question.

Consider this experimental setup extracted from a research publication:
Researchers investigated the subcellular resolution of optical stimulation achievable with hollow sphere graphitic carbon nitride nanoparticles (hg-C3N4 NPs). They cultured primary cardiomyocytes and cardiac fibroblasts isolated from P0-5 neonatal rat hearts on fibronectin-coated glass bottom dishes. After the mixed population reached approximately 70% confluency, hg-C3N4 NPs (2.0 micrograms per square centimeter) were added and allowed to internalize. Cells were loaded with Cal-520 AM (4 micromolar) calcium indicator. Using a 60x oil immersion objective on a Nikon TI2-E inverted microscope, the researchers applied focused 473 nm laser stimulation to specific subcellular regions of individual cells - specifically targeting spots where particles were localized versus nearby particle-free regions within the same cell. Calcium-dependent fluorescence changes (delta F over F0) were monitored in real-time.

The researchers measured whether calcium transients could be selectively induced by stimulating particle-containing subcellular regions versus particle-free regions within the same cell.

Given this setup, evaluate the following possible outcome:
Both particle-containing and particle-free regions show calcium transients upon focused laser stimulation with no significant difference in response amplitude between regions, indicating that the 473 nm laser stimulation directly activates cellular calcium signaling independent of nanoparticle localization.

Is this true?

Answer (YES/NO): NO